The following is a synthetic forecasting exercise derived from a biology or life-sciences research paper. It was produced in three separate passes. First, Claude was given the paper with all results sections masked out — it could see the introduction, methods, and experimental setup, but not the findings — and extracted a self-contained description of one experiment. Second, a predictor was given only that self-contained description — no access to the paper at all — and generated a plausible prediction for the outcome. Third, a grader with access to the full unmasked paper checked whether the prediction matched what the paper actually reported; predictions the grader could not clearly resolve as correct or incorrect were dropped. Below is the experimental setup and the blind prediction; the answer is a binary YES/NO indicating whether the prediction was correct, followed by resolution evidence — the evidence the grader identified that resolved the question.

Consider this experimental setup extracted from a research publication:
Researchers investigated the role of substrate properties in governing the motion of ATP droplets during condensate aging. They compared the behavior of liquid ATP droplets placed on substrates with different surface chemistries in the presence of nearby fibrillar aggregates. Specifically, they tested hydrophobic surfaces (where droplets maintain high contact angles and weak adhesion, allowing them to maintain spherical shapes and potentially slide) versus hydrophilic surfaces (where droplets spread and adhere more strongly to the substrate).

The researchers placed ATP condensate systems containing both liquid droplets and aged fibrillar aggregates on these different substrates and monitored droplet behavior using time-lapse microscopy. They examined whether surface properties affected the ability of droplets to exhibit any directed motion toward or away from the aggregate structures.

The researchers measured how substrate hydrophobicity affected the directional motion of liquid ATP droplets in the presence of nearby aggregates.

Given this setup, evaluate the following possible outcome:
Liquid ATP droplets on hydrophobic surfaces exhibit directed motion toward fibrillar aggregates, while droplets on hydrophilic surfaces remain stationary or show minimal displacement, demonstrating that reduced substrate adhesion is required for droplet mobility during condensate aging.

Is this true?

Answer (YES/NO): YES